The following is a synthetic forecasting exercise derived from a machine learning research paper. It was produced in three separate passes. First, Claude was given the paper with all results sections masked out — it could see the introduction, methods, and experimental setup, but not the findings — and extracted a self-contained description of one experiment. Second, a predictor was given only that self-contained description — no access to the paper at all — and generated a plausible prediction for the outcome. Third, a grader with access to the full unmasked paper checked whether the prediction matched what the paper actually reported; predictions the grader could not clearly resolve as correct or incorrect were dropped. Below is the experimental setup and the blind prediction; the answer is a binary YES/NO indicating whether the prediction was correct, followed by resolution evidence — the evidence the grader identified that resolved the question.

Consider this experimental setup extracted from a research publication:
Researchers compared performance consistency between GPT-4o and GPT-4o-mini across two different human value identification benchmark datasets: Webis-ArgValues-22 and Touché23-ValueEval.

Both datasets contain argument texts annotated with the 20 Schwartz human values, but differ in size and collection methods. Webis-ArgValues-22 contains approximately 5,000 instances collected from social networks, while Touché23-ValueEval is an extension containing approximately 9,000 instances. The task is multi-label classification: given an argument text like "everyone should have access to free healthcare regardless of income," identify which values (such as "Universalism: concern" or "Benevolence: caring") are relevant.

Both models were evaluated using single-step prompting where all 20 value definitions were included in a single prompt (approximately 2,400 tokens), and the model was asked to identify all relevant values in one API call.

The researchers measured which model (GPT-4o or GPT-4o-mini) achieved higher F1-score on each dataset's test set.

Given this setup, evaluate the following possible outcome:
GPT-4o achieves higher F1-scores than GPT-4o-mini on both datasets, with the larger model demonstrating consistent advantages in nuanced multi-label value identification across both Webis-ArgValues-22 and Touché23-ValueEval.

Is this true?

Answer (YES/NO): NO